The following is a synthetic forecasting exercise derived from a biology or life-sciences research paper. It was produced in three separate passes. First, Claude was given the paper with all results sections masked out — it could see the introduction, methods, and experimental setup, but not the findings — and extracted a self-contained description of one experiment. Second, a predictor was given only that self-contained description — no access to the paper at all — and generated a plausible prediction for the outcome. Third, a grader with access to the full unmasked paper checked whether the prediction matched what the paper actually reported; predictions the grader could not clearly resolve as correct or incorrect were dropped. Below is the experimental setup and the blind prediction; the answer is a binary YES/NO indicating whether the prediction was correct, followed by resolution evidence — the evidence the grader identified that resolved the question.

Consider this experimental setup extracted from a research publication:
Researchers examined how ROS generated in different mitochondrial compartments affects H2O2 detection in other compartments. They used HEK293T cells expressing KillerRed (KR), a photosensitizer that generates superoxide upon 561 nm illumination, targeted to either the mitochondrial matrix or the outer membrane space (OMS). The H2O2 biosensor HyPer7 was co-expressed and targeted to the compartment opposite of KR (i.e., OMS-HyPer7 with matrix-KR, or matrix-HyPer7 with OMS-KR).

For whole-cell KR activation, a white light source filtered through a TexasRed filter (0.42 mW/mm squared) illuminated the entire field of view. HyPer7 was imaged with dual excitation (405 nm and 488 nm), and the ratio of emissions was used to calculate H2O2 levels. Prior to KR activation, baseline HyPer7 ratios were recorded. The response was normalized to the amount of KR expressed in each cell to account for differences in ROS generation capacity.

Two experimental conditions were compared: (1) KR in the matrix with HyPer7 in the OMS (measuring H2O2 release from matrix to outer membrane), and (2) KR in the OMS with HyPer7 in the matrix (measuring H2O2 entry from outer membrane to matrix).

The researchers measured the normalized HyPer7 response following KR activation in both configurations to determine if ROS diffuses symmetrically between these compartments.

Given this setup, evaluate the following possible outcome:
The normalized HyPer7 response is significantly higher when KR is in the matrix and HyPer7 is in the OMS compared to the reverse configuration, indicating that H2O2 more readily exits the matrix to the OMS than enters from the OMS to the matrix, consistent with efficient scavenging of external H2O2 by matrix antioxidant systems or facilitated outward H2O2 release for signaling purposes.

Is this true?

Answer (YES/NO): NO